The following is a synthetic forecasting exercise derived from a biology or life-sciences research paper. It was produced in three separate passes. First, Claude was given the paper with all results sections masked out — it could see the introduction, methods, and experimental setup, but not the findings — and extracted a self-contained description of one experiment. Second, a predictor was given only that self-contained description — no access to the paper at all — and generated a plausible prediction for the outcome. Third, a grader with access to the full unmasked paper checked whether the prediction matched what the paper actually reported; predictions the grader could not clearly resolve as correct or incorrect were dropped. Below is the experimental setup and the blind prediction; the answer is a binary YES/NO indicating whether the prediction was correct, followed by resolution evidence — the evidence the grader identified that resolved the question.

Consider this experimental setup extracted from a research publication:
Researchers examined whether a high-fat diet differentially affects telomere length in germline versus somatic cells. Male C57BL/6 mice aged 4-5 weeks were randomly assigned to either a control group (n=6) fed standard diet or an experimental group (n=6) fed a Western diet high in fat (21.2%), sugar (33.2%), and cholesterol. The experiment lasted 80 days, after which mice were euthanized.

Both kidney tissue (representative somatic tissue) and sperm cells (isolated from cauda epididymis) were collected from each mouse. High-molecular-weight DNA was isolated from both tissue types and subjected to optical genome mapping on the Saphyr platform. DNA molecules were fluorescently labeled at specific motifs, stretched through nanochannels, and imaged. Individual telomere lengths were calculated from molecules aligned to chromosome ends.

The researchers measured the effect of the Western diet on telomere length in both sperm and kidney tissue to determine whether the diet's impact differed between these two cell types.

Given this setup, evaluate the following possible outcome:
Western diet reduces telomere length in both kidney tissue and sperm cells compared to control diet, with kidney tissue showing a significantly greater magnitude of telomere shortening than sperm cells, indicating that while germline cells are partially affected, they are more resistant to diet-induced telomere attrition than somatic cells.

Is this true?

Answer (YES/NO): NO